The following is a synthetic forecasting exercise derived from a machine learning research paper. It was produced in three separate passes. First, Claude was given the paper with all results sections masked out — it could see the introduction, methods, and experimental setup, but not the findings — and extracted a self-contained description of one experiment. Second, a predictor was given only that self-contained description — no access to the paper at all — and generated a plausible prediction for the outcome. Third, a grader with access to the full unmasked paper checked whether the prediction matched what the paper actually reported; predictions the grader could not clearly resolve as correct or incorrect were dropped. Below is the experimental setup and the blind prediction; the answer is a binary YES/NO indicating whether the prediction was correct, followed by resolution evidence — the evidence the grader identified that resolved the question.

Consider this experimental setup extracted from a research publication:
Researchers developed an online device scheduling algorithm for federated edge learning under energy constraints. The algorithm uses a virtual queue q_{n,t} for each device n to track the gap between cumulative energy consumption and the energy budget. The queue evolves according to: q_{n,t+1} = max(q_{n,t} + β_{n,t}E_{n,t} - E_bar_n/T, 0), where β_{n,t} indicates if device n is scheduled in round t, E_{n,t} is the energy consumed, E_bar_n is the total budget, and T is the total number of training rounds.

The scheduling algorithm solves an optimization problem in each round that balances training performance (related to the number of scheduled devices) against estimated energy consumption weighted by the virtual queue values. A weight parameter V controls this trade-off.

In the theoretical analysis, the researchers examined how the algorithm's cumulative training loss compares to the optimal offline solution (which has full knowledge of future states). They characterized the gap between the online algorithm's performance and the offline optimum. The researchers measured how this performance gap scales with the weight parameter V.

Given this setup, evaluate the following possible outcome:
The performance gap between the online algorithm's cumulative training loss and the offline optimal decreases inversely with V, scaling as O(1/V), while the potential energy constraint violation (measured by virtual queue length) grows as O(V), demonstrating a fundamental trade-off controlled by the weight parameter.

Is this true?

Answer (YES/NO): NO